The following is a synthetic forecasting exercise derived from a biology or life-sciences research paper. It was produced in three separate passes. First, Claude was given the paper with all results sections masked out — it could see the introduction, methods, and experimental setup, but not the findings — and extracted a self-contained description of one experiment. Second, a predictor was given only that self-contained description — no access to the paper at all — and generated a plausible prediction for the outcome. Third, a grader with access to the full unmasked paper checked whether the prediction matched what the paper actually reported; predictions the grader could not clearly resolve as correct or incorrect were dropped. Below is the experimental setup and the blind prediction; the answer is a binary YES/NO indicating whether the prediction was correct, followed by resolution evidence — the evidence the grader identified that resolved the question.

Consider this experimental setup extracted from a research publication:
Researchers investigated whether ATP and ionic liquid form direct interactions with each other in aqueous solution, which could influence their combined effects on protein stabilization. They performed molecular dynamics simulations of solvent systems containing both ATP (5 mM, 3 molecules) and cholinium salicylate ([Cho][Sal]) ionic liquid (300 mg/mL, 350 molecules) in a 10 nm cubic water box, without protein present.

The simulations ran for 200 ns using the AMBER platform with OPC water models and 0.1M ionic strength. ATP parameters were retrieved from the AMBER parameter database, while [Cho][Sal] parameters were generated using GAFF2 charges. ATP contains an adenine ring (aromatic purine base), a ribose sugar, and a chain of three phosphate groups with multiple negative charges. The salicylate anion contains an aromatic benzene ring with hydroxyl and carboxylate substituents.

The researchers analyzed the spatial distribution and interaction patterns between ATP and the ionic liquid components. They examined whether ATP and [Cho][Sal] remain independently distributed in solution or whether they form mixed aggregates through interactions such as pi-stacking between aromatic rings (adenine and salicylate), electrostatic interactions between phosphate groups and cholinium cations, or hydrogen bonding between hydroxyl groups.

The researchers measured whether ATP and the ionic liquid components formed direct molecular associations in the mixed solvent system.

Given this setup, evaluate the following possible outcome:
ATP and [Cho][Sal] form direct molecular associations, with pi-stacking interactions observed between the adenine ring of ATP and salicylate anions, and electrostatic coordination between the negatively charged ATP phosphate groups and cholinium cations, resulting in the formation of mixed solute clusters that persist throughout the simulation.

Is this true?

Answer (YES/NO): NO